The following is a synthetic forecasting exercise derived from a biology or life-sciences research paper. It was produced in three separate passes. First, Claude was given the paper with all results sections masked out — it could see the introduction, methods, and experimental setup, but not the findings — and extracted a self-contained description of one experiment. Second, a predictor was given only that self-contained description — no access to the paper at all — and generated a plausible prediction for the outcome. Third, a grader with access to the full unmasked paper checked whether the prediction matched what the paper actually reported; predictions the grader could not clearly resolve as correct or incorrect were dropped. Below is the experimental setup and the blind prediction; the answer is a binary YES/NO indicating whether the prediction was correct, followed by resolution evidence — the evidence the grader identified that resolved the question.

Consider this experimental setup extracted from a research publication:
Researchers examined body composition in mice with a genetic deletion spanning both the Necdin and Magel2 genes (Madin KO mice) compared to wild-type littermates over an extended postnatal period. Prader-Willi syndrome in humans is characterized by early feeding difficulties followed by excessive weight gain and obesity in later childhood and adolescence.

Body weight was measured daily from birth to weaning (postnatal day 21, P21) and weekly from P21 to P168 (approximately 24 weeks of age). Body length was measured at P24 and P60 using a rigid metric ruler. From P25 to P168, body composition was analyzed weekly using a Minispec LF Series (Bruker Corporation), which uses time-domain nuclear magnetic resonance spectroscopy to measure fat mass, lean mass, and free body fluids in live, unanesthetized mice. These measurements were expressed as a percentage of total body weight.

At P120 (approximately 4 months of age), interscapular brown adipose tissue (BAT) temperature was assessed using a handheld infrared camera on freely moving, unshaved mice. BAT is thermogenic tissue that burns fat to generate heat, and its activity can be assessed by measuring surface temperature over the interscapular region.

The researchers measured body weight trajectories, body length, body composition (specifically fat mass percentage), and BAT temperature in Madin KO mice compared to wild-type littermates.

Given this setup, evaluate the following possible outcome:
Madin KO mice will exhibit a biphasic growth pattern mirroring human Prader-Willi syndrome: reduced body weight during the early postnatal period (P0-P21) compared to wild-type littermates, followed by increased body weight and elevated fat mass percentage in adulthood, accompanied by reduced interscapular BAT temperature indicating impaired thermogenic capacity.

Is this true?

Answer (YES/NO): NO